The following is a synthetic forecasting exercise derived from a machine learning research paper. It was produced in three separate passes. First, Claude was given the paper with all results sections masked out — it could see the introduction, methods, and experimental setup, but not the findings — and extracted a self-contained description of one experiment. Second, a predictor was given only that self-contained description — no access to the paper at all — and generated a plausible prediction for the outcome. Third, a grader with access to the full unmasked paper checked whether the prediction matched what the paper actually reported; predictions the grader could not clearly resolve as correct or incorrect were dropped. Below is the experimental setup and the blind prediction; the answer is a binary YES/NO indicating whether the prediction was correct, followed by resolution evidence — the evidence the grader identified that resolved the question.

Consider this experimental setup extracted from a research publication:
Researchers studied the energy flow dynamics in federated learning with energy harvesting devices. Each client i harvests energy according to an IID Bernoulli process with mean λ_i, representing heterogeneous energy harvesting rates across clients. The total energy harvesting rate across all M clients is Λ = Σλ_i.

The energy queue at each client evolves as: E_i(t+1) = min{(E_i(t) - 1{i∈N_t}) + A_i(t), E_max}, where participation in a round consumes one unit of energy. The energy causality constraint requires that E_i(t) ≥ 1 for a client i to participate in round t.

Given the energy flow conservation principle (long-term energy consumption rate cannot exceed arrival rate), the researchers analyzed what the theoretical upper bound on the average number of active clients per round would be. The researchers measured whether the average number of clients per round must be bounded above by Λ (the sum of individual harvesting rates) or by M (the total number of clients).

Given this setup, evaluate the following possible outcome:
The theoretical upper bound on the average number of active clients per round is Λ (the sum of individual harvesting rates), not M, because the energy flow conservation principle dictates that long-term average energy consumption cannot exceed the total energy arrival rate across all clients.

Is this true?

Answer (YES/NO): YES